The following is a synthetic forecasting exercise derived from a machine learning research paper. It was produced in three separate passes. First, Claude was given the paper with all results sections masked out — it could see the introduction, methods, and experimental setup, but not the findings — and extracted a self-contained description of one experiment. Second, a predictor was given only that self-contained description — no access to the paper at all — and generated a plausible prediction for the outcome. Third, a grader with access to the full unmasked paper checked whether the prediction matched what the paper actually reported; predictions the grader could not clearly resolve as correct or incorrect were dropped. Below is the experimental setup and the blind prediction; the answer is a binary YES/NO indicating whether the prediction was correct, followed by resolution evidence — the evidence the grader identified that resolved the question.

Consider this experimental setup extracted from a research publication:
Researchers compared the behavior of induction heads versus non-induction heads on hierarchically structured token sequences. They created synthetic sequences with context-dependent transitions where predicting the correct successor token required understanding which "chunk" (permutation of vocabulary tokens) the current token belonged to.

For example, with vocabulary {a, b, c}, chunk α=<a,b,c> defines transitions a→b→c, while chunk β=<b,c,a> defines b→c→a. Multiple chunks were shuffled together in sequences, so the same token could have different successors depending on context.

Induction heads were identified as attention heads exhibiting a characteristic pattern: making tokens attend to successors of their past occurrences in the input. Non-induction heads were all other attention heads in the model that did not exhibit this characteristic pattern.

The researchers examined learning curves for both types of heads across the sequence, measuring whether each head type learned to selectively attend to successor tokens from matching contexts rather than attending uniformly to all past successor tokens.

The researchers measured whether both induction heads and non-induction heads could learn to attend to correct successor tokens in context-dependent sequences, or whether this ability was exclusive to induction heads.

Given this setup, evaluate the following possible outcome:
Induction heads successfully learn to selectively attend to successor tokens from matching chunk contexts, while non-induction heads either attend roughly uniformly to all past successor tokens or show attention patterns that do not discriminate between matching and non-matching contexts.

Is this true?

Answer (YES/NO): NO